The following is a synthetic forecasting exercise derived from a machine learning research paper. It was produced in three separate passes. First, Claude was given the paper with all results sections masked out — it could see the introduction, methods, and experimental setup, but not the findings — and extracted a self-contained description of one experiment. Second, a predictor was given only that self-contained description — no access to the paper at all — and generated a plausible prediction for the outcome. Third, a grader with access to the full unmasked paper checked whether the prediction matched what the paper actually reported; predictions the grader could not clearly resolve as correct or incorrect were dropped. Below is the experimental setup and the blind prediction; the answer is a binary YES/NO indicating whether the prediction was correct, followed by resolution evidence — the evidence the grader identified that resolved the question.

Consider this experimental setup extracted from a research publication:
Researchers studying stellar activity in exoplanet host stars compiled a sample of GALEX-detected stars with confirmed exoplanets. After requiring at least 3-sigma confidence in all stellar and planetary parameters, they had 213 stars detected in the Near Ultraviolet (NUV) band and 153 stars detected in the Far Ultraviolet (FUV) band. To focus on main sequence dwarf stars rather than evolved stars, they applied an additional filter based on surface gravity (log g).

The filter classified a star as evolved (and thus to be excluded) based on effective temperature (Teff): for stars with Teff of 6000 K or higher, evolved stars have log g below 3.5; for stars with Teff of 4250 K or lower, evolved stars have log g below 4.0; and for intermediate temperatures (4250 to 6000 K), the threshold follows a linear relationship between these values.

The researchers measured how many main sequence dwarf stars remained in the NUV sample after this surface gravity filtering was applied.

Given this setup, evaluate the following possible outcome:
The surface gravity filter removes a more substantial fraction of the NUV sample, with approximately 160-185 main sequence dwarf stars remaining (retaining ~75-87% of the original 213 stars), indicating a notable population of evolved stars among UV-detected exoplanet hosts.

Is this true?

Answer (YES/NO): YES